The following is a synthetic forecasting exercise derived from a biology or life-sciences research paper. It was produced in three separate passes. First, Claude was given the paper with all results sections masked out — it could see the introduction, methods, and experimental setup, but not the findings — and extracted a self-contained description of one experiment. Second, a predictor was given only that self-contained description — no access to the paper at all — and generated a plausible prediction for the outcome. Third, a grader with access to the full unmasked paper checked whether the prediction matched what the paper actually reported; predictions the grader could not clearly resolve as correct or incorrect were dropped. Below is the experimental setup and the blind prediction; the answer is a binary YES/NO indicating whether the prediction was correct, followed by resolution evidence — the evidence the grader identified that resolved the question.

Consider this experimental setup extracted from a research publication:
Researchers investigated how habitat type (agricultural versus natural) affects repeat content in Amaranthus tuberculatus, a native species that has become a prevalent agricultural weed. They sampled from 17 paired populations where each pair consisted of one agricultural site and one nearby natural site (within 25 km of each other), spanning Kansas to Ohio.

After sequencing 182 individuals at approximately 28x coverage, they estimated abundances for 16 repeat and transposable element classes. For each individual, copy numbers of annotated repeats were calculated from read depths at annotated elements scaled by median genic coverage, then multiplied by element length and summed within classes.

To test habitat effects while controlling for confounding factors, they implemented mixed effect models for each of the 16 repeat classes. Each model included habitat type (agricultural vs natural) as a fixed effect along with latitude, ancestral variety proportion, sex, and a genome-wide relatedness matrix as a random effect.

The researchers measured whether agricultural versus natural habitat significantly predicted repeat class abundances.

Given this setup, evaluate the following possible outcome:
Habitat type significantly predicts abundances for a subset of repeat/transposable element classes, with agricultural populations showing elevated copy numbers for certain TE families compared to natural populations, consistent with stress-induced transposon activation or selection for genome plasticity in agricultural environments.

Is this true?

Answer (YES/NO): NO